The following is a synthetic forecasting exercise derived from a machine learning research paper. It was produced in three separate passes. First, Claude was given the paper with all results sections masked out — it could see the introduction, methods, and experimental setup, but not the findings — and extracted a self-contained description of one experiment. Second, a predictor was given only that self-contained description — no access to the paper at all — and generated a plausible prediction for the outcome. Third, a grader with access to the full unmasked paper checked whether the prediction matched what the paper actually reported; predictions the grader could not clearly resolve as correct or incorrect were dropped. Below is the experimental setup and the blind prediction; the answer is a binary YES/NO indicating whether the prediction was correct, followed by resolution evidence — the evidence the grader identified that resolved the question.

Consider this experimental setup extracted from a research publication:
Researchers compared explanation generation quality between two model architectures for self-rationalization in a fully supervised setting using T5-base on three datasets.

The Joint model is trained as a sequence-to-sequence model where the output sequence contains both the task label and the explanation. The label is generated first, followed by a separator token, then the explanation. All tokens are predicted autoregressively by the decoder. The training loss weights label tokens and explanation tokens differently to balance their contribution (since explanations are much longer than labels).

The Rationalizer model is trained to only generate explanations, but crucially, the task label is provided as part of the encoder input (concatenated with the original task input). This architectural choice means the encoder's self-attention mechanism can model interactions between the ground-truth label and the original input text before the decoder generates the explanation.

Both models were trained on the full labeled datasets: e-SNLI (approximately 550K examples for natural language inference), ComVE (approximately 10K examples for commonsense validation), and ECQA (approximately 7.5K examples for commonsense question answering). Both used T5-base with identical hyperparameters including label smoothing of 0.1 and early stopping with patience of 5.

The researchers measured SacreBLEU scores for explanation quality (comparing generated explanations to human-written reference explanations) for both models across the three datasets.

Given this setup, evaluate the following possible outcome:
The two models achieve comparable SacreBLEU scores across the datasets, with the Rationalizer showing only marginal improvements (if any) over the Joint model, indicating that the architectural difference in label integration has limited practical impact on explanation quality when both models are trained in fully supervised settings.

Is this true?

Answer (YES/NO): NO